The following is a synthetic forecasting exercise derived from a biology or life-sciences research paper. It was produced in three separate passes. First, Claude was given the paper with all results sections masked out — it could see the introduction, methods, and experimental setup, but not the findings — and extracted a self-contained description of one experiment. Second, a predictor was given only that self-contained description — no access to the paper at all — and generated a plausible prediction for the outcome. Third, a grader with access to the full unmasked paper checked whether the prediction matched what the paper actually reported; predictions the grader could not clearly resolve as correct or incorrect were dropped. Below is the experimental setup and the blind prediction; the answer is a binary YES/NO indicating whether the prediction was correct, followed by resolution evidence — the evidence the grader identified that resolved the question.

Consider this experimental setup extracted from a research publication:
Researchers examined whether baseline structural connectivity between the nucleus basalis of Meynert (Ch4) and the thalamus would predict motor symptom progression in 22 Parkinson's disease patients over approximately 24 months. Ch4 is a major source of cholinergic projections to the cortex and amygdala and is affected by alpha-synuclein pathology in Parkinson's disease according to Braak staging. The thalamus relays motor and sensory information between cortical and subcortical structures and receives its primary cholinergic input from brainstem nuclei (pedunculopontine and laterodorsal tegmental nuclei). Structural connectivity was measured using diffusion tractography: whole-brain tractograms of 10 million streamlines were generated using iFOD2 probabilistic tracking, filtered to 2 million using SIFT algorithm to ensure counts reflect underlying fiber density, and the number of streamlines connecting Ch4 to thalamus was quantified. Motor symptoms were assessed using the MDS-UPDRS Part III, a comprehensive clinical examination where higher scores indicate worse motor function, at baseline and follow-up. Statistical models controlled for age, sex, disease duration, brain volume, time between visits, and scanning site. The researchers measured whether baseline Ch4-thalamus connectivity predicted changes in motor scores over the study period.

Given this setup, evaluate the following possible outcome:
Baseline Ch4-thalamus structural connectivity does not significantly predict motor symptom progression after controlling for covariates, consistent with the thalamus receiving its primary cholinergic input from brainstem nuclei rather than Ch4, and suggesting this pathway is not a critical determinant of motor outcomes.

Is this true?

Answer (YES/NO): YES